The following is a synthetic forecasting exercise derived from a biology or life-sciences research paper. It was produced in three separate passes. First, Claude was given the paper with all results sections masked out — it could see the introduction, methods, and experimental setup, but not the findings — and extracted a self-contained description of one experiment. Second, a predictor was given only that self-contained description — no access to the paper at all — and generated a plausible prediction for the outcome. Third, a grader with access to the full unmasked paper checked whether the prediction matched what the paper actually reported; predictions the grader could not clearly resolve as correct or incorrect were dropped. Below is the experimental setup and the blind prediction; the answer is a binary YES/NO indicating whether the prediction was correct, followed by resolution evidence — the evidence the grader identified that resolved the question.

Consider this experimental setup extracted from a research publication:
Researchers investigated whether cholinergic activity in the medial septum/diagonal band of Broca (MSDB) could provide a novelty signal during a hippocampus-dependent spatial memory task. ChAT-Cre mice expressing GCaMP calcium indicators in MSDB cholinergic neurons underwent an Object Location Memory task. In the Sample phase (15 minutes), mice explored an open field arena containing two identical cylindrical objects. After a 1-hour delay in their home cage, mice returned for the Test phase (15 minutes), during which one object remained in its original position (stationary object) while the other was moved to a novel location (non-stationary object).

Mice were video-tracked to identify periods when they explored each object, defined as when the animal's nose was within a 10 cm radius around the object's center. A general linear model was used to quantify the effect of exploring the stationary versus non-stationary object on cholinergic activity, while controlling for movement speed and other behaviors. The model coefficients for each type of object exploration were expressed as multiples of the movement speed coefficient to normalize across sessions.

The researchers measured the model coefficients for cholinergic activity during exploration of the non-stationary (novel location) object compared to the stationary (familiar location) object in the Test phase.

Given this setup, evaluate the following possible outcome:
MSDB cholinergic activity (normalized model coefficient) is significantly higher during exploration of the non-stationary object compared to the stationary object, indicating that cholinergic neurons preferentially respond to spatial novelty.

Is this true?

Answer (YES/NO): YES